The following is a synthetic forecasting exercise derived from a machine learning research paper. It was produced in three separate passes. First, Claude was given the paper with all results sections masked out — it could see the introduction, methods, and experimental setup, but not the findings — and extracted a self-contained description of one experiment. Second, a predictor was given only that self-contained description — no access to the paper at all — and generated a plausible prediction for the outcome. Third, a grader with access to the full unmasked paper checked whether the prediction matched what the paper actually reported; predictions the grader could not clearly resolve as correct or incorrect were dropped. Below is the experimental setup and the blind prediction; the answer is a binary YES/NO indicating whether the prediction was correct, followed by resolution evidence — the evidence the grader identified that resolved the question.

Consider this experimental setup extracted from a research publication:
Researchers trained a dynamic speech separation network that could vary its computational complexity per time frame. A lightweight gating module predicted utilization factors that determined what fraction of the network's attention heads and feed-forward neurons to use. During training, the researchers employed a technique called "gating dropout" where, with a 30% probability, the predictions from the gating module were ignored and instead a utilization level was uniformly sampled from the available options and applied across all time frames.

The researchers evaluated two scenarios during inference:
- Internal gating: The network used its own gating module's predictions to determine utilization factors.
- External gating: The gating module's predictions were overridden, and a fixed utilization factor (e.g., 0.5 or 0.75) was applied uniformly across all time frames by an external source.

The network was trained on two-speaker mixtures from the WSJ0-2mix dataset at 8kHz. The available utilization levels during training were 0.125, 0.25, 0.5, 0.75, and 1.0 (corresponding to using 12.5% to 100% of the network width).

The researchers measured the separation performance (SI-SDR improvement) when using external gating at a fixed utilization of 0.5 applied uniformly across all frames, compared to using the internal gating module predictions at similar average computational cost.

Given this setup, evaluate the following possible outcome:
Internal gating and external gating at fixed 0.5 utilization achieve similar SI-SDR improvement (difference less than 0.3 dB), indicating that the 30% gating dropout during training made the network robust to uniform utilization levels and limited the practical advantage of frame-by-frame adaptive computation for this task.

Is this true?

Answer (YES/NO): NO